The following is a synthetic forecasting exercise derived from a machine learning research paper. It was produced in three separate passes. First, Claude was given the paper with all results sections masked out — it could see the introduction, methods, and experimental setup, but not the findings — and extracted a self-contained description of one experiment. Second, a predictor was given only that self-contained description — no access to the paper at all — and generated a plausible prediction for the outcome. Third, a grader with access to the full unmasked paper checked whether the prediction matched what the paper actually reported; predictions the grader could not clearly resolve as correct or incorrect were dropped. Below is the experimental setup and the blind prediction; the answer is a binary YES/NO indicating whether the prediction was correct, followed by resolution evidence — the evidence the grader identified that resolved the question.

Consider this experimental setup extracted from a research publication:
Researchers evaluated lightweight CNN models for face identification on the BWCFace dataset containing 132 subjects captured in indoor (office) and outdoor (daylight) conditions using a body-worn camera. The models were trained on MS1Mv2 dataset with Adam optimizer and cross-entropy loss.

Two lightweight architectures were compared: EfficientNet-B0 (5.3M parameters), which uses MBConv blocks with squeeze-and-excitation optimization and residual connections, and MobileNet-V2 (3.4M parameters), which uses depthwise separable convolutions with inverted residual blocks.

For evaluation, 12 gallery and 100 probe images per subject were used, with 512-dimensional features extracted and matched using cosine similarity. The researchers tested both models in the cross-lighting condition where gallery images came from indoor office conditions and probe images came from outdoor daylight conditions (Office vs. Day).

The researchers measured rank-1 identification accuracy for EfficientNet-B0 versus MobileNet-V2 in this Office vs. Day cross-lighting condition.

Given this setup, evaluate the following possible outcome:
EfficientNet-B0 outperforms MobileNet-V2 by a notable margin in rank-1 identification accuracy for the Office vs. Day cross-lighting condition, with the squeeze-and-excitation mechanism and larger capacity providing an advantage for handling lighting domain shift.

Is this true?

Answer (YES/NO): YES